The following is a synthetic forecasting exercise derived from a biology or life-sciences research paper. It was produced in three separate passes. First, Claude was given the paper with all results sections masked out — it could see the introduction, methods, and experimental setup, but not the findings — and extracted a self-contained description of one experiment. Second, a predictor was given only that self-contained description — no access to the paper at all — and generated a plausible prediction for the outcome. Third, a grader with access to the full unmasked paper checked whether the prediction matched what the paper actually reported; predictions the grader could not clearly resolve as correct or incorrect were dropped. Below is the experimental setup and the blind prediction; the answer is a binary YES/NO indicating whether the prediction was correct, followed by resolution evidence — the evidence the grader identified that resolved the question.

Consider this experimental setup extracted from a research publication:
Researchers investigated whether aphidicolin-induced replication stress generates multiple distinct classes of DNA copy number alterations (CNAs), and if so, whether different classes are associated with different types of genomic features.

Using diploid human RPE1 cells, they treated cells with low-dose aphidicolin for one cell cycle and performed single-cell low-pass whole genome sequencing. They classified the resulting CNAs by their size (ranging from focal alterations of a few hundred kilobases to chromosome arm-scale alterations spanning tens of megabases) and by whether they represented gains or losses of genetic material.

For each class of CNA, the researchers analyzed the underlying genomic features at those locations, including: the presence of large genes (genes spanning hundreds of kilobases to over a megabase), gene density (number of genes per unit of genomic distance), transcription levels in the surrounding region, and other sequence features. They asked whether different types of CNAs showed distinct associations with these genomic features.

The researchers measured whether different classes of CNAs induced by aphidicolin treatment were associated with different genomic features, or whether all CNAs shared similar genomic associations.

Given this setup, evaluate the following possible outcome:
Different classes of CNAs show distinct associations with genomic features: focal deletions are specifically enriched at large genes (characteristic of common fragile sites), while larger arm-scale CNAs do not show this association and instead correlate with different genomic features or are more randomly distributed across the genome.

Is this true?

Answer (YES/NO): NO